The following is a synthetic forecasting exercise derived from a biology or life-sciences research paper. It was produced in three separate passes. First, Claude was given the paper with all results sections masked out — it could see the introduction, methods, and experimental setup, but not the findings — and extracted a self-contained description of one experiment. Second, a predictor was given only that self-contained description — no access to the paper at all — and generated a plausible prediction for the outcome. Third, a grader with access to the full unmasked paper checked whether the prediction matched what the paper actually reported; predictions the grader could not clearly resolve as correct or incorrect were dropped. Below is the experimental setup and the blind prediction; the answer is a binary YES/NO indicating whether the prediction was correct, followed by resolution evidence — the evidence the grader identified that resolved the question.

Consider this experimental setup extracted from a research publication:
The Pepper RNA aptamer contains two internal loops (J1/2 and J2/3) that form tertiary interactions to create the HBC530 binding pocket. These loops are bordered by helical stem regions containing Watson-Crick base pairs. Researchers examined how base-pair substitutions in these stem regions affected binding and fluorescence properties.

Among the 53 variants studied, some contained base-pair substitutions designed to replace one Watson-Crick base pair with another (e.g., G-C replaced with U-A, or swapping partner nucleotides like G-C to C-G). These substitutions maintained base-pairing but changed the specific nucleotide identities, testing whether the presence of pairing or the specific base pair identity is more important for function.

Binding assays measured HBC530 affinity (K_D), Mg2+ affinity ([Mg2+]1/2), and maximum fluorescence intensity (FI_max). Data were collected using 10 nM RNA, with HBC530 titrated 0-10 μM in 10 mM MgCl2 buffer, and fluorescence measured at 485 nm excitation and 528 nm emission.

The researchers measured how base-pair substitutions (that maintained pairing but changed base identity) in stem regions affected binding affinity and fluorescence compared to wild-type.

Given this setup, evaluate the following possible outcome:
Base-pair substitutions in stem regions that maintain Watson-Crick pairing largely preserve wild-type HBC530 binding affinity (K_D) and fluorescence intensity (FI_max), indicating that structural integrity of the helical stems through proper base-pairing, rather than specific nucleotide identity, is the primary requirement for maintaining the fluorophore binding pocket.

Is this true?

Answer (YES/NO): NO